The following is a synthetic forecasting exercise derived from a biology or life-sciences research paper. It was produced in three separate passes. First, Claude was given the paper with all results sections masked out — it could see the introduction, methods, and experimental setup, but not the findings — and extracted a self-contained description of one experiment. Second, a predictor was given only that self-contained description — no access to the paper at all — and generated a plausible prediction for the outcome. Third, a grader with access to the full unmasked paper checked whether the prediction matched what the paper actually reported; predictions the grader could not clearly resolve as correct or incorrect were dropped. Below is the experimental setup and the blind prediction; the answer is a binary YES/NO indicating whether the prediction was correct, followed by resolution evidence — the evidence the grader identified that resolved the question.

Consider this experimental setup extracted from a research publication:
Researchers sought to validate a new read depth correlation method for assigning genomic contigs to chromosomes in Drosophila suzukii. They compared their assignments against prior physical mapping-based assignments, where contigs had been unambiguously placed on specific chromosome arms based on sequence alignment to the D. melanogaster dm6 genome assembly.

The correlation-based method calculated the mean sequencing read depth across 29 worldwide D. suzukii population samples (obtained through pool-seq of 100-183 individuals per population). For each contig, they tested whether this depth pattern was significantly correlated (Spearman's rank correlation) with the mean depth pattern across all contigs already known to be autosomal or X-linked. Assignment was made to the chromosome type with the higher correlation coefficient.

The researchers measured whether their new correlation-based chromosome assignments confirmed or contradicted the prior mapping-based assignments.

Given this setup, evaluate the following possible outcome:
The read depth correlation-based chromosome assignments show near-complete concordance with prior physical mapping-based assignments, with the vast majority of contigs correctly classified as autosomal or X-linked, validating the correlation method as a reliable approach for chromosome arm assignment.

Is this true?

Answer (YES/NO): YES